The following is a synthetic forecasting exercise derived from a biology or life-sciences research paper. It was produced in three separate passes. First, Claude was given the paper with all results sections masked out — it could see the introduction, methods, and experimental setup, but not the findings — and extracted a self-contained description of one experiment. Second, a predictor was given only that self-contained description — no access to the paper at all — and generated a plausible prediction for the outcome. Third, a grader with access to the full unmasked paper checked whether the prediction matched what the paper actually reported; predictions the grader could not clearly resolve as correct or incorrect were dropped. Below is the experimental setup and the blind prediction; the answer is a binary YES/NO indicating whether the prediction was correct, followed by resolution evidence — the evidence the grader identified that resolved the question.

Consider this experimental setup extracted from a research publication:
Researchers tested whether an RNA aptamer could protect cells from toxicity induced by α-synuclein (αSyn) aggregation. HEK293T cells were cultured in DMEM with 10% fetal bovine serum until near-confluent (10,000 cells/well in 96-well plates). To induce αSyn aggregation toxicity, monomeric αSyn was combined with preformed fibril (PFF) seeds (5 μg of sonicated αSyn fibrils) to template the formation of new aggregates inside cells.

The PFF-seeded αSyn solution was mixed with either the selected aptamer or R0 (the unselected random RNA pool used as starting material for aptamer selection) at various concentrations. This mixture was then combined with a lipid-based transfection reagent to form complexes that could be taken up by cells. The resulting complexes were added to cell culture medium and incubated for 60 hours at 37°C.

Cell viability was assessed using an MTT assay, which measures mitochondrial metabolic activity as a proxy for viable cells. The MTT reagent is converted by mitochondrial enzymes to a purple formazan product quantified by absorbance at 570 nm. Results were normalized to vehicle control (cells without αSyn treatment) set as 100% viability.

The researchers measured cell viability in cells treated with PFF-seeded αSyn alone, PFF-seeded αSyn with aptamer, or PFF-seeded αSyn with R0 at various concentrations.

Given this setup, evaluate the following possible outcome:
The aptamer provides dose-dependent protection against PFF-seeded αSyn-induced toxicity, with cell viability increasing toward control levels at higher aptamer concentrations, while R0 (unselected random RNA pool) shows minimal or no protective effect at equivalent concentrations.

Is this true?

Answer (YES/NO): YES